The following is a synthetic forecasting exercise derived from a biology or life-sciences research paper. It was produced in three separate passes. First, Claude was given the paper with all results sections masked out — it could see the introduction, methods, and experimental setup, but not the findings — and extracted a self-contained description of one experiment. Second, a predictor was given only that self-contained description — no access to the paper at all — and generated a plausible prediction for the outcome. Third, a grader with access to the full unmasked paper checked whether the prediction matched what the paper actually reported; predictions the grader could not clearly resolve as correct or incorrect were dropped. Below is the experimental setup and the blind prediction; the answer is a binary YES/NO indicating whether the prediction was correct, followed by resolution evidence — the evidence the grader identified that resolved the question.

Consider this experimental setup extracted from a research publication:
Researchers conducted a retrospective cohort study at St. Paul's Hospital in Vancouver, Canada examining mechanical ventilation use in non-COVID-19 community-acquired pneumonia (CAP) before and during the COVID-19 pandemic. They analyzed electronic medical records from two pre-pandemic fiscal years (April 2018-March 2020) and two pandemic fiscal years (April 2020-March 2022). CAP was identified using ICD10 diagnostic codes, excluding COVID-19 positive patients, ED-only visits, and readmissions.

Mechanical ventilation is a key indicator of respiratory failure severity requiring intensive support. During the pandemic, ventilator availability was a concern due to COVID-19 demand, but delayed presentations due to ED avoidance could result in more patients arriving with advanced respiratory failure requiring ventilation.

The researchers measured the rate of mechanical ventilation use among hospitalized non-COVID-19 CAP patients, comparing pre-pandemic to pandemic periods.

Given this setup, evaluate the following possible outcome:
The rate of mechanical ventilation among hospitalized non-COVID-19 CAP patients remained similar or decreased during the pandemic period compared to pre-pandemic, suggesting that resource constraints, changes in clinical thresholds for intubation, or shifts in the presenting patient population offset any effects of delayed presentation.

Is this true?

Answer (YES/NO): NO